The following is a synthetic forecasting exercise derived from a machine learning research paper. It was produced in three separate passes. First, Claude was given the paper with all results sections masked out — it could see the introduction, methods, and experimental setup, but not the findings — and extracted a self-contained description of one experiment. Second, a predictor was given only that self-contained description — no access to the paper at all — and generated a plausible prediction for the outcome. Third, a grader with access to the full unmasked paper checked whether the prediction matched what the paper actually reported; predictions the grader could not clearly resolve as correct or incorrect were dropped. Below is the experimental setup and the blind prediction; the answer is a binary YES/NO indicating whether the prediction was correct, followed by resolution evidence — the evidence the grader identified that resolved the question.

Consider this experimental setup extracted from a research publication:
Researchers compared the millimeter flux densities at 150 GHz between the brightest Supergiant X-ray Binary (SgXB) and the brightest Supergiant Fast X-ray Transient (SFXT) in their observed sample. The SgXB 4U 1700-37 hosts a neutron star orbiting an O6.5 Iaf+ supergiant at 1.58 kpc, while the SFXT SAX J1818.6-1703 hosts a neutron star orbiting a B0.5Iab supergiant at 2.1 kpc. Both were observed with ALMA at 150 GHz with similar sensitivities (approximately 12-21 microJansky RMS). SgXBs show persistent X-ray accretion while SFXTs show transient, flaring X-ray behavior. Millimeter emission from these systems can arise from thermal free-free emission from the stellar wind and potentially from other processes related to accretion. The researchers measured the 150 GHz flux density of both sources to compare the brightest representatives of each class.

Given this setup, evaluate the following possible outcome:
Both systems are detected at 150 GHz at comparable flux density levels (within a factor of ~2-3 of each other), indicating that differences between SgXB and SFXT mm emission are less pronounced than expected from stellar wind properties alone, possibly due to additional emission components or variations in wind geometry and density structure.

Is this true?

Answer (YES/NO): NO